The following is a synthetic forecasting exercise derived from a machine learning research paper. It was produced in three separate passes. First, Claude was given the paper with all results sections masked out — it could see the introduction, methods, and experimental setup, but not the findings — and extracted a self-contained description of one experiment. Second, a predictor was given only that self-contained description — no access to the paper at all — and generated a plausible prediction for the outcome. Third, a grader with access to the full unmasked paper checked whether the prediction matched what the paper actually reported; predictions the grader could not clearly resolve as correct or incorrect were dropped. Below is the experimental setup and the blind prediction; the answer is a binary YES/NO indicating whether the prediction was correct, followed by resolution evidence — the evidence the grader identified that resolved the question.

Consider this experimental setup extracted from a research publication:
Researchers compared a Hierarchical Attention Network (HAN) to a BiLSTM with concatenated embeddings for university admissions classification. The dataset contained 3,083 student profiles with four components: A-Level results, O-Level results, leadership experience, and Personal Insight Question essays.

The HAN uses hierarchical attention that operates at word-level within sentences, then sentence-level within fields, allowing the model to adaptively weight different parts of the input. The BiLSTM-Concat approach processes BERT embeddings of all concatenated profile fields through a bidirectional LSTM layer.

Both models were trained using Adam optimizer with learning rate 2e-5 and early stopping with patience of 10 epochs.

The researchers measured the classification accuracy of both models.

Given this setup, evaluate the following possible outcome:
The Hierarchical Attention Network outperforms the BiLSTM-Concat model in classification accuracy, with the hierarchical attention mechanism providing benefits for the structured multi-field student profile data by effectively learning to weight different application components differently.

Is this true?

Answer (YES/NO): NO